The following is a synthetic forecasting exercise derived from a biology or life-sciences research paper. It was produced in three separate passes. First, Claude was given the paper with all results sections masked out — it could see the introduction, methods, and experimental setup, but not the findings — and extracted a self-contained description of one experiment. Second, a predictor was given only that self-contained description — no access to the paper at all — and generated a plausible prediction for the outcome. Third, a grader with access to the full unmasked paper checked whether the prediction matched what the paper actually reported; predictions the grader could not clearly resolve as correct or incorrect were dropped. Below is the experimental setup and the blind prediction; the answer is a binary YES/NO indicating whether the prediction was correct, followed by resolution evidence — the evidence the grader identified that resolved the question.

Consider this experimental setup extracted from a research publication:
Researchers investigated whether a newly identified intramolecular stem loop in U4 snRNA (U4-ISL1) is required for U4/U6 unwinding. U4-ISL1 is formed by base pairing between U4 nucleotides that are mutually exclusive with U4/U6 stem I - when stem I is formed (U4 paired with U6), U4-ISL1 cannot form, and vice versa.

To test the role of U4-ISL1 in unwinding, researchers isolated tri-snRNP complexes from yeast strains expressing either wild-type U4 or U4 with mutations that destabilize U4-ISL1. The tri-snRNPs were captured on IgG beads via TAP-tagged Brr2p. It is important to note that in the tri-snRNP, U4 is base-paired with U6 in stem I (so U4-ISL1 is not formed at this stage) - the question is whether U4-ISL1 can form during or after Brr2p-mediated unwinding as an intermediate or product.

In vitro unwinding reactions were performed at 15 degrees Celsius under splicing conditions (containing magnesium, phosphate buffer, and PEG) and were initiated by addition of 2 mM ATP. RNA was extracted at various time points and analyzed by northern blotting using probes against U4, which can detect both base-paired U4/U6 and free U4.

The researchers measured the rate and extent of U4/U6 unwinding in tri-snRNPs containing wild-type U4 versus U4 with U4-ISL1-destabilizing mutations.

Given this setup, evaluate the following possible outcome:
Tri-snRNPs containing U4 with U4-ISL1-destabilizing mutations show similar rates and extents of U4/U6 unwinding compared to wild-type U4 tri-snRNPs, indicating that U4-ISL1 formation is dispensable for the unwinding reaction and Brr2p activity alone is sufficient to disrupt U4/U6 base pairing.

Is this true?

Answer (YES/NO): NO